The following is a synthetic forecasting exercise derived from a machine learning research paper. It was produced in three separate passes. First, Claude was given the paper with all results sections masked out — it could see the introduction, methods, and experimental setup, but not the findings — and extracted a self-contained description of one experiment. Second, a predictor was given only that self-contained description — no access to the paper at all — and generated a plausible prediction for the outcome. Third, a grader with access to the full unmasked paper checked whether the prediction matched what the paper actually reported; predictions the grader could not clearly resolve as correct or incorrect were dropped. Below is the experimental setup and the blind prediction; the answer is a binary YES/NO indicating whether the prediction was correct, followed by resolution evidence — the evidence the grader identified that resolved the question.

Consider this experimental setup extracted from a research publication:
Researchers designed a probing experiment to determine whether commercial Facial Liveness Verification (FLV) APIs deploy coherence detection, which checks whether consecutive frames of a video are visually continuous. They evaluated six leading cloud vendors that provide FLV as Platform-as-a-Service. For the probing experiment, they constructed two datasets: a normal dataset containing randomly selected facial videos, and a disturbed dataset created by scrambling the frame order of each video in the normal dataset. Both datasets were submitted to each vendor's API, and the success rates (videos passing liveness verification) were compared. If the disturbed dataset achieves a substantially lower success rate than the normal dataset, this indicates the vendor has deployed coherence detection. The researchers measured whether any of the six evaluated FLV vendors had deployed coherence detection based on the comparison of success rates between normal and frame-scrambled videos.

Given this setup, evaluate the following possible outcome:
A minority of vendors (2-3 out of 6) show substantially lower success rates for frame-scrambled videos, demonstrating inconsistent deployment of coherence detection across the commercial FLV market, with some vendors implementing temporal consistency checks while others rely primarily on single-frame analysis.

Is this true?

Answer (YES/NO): NO